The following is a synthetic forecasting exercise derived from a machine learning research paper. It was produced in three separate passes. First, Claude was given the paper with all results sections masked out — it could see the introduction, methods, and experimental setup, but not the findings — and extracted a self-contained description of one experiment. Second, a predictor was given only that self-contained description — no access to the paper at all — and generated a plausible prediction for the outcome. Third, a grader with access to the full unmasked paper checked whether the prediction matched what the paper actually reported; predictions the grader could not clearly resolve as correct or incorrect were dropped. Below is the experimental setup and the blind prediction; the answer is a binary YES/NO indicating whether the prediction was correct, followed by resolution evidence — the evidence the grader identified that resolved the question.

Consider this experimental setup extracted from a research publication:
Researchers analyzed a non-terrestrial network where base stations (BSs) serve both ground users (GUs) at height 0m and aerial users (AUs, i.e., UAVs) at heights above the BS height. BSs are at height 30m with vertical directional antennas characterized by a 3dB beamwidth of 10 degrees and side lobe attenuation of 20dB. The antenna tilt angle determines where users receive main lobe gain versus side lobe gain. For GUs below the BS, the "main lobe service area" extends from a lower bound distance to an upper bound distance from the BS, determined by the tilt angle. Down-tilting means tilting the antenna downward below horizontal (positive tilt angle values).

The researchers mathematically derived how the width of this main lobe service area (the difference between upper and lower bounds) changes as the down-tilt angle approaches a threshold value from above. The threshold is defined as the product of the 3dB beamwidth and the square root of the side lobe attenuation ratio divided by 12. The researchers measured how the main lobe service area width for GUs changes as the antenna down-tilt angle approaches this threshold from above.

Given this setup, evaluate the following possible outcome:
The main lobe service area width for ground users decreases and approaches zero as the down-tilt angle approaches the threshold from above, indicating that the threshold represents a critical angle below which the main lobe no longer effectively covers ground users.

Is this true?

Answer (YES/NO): NO